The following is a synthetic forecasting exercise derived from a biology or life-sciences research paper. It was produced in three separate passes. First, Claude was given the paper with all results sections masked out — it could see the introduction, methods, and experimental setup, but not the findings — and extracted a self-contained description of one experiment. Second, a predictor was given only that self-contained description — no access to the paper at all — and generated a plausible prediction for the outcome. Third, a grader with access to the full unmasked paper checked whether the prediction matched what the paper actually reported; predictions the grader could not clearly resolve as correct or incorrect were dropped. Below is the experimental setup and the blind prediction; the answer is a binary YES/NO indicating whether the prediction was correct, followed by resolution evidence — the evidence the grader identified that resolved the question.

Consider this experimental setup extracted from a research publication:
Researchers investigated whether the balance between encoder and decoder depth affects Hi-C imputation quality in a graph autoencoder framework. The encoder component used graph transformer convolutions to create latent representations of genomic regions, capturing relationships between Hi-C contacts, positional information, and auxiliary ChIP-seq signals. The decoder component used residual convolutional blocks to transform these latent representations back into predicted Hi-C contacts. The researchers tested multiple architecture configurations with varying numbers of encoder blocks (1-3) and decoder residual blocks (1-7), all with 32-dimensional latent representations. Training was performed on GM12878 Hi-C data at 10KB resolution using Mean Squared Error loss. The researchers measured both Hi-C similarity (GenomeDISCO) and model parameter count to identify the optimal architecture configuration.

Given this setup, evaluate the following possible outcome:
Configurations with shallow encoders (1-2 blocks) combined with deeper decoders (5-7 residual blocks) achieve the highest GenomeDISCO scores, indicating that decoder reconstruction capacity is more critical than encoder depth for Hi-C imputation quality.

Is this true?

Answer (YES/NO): YES